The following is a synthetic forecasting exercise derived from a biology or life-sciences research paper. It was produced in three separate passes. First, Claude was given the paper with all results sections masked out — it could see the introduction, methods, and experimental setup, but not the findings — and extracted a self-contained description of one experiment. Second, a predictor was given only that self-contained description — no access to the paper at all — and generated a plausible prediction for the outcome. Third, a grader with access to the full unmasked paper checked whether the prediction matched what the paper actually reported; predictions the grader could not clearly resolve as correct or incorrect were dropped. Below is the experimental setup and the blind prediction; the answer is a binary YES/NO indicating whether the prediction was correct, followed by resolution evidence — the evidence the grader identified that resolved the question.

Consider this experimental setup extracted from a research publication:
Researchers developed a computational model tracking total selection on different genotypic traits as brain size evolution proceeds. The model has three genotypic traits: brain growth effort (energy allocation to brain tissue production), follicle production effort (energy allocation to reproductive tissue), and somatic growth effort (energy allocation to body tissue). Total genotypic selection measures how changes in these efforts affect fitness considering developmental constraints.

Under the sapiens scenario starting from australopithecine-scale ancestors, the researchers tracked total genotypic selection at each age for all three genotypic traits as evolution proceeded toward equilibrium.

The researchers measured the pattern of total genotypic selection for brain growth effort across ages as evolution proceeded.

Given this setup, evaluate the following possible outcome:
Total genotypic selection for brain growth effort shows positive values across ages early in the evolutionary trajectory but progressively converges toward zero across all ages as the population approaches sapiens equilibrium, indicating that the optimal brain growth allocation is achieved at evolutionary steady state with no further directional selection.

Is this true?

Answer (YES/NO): NO